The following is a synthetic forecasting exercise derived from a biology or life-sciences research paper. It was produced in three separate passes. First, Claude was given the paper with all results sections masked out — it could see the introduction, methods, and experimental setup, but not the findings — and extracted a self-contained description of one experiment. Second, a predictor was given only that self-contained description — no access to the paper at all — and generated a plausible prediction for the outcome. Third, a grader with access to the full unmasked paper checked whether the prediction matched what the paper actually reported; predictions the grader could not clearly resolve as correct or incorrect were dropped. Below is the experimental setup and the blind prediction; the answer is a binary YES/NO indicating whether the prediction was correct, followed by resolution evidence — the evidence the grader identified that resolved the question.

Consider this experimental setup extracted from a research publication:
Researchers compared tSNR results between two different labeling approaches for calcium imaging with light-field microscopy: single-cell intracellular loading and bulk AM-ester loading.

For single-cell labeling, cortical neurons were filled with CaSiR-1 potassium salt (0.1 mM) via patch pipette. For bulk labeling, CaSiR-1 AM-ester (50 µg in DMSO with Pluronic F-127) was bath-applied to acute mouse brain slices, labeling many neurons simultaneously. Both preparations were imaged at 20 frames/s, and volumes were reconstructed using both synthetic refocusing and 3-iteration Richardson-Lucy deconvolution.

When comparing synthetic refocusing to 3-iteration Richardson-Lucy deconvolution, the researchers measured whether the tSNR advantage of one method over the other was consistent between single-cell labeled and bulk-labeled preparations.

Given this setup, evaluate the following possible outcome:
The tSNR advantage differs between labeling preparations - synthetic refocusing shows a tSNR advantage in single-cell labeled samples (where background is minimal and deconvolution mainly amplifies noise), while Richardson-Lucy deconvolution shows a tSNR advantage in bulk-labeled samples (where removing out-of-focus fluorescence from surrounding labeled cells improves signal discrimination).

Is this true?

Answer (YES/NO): NO